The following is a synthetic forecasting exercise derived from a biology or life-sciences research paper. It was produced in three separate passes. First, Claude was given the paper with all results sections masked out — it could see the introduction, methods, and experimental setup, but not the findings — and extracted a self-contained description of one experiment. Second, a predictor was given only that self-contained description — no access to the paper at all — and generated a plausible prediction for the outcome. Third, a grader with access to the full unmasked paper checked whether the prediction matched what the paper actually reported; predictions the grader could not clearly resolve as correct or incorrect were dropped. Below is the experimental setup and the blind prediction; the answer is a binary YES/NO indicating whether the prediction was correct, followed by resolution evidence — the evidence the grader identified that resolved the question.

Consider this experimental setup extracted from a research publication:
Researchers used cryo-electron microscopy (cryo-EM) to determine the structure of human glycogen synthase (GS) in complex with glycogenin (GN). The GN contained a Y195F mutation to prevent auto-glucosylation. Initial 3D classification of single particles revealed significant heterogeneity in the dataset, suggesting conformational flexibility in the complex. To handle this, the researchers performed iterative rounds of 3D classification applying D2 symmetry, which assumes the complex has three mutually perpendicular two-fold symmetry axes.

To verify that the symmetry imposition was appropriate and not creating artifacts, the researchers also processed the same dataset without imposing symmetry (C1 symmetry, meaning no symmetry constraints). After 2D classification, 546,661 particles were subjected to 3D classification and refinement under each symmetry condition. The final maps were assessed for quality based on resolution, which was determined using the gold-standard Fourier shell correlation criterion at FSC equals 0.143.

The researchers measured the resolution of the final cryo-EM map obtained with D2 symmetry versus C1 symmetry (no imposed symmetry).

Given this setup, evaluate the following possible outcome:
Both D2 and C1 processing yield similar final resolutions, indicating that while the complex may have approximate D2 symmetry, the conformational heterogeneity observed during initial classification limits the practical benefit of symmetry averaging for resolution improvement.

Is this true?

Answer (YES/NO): NO